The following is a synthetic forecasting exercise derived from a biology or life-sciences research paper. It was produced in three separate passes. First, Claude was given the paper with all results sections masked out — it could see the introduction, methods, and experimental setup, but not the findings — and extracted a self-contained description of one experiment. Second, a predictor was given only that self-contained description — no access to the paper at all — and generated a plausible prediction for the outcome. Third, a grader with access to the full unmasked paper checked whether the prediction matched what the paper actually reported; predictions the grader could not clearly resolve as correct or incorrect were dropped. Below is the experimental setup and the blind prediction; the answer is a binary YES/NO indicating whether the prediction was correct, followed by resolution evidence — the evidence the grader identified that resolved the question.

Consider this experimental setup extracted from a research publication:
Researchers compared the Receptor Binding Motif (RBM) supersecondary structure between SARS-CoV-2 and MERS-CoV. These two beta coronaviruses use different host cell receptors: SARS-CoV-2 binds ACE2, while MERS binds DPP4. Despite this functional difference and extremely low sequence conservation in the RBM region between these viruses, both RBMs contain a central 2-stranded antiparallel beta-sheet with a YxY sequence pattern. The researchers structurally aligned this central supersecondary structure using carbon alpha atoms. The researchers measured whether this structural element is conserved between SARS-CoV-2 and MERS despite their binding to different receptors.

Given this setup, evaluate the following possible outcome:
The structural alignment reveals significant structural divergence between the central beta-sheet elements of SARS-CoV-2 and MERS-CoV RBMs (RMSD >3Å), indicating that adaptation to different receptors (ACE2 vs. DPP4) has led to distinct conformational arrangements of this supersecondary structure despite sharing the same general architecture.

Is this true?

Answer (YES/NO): NO